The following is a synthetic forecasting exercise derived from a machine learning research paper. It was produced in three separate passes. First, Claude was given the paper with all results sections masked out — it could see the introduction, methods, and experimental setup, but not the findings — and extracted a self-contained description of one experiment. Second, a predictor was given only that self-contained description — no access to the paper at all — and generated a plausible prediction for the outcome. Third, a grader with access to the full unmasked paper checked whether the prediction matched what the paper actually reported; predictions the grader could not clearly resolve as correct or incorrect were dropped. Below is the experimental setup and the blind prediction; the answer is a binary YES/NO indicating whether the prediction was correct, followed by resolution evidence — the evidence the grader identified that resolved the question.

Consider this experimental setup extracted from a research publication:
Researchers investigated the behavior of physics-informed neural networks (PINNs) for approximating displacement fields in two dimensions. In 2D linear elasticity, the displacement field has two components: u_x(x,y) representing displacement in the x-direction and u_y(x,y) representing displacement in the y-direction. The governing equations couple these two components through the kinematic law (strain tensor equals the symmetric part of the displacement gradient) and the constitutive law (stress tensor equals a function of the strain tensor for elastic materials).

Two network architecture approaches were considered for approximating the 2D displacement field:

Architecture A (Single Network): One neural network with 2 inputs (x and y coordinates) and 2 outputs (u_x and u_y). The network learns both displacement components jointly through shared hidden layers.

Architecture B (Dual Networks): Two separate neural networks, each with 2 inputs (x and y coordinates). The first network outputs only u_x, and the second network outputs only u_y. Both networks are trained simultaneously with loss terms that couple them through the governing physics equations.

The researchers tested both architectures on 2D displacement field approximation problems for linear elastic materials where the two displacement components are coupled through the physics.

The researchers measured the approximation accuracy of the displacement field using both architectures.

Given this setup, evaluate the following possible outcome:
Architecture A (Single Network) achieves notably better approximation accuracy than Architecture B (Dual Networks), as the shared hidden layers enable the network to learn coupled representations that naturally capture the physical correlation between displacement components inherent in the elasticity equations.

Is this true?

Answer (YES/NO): NO